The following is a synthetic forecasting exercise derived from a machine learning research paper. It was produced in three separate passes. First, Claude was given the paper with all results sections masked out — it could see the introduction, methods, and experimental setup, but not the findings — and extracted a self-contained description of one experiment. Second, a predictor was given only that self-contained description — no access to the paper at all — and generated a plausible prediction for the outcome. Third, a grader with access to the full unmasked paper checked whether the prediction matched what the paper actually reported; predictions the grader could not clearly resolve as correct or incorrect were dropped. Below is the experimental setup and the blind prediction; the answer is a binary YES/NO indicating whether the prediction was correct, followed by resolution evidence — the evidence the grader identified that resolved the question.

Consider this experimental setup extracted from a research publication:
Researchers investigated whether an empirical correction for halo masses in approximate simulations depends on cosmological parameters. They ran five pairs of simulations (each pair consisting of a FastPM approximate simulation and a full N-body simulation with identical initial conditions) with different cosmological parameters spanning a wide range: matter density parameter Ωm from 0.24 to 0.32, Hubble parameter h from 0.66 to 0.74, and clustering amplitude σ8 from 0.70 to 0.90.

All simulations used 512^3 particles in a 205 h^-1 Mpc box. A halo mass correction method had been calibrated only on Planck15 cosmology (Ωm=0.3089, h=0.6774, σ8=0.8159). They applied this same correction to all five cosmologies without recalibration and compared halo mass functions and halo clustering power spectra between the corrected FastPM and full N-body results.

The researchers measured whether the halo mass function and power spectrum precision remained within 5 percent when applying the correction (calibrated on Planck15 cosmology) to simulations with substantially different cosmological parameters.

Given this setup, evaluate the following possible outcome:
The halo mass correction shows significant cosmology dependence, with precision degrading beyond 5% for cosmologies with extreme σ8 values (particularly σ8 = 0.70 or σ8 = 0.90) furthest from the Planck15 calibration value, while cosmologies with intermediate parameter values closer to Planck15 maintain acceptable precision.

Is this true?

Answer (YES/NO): NO